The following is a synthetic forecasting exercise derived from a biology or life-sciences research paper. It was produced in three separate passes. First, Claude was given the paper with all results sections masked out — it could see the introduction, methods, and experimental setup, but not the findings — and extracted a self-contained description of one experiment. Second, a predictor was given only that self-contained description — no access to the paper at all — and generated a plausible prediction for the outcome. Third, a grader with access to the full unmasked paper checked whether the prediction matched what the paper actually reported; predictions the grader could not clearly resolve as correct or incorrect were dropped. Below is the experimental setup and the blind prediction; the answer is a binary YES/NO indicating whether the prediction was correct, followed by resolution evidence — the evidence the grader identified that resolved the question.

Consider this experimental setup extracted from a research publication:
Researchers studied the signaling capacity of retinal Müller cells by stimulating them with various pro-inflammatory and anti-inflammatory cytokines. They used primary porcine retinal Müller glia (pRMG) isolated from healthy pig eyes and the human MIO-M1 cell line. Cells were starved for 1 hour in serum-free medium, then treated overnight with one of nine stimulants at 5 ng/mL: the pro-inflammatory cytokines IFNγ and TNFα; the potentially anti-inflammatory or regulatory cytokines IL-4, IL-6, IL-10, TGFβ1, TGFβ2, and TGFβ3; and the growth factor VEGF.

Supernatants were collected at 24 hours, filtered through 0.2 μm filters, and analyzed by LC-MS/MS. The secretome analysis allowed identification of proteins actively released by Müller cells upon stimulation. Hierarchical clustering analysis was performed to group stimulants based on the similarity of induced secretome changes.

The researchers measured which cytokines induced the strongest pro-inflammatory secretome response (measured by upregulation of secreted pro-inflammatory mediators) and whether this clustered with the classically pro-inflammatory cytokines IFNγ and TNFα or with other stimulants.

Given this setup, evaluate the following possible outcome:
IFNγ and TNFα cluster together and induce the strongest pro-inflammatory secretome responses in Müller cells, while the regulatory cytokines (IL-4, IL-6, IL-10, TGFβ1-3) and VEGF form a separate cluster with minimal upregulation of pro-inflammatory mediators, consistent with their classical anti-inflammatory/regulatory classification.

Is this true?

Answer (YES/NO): NO